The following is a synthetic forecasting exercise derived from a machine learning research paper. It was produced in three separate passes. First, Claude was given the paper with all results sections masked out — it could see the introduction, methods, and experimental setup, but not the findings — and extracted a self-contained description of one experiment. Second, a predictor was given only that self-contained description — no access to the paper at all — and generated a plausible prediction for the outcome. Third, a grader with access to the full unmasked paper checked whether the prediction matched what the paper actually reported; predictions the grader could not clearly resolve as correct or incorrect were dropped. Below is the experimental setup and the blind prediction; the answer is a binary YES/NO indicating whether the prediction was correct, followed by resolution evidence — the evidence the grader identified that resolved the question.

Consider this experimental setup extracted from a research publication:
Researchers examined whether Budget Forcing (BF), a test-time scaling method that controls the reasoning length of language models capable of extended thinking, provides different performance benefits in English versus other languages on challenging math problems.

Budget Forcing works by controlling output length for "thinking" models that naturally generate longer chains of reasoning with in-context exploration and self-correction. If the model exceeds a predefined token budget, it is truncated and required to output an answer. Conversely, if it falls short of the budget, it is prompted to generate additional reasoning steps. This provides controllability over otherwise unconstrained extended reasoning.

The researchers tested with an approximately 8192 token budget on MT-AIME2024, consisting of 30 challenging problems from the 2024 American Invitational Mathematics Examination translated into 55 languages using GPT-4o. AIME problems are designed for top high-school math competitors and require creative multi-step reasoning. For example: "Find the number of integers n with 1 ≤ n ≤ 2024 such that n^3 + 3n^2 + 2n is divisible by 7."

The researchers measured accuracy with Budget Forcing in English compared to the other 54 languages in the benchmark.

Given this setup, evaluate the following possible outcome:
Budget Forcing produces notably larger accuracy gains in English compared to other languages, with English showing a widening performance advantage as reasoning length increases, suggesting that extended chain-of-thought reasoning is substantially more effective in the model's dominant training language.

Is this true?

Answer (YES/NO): YES